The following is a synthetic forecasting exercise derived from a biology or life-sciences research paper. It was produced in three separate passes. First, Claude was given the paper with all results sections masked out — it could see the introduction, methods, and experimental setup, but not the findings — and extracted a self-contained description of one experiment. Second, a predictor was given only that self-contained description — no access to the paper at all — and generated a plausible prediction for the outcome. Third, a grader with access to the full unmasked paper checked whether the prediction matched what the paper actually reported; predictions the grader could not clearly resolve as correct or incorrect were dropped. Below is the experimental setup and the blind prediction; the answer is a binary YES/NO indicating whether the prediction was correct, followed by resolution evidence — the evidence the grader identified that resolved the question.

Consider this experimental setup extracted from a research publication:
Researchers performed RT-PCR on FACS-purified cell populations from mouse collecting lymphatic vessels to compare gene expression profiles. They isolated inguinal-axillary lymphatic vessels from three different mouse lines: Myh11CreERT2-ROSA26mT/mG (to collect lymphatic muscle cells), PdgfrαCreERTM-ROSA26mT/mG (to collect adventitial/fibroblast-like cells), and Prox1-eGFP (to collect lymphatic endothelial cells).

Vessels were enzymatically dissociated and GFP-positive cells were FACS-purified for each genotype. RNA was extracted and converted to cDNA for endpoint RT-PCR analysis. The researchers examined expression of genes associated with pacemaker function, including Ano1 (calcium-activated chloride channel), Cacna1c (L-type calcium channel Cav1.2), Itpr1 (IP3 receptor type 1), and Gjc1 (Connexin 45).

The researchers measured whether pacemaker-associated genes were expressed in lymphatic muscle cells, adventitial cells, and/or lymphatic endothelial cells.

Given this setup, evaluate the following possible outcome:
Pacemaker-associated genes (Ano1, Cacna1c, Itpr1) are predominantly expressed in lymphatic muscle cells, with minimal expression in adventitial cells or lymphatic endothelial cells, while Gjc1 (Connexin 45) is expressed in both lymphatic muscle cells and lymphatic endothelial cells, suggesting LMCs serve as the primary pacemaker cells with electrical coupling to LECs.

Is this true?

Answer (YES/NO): NO